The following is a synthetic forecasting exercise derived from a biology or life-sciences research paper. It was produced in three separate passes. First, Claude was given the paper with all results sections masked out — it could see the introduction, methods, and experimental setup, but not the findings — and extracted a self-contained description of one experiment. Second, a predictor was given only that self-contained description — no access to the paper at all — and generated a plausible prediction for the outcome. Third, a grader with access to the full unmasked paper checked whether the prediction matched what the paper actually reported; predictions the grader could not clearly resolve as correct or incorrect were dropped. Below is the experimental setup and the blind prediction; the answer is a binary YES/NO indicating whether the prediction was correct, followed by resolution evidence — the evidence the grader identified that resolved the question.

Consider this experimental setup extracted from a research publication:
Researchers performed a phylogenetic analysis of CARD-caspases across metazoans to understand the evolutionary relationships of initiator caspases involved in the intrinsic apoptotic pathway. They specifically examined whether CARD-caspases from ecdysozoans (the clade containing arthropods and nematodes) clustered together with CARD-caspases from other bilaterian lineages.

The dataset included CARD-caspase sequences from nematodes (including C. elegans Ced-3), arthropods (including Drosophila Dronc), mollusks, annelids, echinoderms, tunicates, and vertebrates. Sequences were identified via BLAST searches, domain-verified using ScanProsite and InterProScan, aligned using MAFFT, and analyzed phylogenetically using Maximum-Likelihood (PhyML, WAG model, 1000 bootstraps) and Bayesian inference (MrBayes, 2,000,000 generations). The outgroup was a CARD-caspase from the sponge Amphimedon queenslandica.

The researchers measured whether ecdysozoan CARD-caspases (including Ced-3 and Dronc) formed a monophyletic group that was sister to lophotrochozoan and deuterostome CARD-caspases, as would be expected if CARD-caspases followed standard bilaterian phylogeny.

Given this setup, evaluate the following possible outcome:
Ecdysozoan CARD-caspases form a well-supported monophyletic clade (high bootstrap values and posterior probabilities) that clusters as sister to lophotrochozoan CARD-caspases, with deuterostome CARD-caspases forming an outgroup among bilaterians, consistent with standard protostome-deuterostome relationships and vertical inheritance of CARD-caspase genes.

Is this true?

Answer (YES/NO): NO